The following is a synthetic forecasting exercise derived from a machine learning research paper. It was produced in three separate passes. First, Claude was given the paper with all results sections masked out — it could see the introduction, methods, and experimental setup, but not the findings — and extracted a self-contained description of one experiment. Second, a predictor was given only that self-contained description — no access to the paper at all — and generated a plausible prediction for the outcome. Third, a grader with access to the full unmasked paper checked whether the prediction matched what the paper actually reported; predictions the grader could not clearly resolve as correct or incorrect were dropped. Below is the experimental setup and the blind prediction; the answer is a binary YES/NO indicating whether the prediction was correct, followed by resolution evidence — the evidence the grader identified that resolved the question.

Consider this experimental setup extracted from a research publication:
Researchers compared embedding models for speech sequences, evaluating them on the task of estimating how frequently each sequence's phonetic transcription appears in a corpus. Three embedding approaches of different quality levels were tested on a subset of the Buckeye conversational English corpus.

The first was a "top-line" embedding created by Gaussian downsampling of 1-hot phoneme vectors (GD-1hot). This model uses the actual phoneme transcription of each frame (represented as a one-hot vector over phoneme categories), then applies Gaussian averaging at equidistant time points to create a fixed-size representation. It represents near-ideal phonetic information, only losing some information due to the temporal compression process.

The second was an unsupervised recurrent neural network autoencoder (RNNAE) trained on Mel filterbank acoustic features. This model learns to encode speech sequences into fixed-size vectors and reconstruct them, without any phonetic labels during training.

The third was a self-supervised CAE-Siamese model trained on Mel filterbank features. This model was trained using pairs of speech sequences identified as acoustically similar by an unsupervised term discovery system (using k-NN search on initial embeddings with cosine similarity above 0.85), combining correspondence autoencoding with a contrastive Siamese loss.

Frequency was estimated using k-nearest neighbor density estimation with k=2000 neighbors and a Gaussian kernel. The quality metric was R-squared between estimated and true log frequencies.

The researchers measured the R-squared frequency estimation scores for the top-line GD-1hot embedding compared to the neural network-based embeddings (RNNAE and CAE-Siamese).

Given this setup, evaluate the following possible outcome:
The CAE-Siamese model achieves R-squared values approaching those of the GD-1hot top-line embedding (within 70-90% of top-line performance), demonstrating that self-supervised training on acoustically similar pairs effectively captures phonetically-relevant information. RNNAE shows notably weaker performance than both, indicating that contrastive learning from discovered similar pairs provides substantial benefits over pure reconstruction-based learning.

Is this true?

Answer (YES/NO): NO